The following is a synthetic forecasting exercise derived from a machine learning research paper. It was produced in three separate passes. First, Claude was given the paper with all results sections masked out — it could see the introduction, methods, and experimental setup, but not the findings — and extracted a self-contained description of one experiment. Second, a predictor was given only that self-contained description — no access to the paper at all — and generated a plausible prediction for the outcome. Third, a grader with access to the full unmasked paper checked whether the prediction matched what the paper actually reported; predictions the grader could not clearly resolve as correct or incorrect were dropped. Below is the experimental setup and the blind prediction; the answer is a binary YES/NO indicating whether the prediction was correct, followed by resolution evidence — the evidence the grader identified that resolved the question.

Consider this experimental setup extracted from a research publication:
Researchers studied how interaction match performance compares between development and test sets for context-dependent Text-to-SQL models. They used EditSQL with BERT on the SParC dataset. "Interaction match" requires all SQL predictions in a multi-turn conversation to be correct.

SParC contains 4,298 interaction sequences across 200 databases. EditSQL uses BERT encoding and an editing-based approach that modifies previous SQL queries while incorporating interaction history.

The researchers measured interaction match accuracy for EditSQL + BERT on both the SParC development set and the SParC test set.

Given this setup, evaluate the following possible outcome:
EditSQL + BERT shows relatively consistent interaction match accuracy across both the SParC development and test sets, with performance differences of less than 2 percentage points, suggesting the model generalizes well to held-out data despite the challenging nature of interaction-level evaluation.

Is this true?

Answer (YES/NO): NO